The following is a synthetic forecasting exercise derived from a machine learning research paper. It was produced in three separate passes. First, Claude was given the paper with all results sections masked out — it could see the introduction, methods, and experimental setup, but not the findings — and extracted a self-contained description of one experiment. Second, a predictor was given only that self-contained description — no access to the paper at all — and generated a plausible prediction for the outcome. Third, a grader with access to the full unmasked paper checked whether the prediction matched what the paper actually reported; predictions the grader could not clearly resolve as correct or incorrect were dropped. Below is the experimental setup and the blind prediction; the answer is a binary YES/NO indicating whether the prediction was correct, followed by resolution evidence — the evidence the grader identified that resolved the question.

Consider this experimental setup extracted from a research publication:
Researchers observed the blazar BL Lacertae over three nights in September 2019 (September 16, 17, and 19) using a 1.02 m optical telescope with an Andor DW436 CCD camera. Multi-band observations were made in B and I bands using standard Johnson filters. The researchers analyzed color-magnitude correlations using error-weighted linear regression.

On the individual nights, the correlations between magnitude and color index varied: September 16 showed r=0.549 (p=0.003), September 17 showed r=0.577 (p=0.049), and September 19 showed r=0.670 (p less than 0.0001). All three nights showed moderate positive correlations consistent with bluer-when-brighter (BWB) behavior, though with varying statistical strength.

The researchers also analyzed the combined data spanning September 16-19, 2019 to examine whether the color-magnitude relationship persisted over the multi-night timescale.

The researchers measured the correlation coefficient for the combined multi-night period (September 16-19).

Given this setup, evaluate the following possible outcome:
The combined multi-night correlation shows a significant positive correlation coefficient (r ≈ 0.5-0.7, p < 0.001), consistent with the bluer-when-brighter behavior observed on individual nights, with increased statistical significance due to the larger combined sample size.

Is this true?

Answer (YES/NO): NO